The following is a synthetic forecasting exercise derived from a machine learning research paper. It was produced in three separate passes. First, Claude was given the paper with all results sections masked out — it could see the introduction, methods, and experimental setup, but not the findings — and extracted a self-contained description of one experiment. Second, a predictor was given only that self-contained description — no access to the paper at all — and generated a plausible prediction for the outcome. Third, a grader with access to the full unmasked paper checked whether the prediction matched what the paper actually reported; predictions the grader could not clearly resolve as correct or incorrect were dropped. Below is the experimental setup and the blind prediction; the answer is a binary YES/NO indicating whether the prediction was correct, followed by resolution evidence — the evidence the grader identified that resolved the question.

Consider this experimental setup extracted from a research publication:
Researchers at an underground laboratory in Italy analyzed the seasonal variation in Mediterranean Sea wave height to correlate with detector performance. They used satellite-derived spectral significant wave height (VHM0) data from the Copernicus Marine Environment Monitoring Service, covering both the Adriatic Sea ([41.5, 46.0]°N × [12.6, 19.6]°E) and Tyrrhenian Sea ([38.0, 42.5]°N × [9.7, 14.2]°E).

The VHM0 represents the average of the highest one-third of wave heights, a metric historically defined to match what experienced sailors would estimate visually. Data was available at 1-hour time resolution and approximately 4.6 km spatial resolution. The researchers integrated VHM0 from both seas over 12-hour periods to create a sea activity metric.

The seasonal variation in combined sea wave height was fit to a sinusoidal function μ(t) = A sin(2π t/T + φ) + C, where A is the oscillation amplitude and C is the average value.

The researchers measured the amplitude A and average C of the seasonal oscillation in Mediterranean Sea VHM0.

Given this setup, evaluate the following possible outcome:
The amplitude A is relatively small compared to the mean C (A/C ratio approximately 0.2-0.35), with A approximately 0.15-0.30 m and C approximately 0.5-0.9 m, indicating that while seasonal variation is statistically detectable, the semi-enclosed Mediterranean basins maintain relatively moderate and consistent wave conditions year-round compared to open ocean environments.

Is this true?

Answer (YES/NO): NO